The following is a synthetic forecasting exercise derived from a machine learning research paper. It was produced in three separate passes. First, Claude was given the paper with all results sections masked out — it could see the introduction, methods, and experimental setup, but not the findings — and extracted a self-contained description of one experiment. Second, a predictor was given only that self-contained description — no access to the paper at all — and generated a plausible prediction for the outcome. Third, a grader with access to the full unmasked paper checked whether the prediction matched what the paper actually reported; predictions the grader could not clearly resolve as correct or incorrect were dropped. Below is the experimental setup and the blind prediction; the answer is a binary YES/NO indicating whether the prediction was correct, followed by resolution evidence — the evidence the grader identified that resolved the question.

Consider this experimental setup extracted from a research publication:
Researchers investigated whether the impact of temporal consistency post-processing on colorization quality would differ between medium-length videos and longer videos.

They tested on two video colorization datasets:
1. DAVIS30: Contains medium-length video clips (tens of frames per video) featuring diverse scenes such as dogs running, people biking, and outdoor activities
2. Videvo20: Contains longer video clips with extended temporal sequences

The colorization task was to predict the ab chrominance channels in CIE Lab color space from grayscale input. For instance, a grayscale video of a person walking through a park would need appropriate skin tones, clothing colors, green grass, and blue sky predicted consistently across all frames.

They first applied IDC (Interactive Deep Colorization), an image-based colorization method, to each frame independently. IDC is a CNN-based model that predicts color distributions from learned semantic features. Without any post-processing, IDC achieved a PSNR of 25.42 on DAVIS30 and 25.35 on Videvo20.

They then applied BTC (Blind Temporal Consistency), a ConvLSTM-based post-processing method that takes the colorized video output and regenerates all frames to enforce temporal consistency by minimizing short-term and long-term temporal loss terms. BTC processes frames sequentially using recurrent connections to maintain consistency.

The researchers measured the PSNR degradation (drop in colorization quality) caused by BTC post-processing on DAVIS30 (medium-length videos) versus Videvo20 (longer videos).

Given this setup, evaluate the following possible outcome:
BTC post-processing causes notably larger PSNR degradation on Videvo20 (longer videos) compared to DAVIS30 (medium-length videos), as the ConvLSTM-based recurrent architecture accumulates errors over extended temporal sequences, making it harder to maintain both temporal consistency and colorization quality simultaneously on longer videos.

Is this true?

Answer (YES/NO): NO